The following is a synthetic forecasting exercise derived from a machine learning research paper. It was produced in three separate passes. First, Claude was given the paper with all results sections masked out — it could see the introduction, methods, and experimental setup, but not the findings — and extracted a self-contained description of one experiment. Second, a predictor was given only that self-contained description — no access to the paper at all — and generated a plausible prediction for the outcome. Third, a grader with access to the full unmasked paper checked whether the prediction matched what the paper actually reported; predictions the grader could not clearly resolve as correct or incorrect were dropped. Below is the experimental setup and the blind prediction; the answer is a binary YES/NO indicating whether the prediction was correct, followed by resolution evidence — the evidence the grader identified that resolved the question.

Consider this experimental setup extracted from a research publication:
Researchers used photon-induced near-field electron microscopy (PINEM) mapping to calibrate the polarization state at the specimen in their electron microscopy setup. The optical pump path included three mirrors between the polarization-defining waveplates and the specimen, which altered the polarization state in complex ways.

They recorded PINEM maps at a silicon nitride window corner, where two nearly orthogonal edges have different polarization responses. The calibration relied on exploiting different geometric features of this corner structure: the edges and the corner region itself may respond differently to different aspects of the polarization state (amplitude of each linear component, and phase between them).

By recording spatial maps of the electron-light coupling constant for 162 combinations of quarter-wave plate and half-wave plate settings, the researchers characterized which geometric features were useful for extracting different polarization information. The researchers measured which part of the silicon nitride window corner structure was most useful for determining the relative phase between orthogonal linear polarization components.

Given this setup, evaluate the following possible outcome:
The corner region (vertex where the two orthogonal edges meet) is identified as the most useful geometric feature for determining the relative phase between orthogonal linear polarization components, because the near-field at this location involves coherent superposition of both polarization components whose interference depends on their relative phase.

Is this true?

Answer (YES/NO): YES